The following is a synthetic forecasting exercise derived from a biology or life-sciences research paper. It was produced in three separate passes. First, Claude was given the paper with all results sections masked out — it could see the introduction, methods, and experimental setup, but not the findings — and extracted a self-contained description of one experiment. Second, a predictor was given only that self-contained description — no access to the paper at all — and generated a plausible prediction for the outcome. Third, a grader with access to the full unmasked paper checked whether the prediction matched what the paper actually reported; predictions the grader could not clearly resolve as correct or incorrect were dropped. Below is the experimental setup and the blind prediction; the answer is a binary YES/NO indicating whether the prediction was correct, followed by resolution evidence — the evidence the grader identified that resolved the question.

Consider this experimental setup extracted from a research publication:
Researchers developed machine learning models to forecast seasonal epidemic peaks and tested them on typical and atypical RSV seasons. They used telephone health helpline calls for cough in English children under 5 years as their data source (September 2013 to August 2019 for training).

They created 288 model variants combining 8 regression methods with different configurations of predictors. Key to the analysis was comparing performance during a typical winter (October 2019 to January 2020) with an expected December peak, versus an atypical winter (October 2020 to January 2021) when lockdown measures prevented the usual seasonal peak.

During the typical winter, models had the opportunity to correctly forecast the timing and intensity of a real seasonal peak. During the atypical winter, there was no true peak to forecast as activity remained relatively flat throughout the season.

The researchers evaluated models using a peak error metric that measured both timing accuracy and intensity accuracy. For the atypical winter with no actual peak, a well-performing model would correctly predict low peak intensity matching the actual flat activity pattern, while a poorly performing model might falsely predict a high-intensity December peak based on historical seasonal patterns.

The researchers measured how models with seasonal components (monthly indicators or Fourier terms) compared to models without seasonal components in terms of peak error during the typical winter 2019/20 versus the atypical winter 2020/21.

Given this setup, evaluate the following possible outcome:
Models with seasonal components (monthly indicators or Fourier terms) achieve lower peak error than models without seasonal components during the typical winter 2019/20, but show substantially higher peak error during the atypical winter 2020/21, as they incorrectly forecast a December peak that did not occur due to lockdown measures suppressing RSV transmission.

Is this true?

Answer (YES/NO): YES